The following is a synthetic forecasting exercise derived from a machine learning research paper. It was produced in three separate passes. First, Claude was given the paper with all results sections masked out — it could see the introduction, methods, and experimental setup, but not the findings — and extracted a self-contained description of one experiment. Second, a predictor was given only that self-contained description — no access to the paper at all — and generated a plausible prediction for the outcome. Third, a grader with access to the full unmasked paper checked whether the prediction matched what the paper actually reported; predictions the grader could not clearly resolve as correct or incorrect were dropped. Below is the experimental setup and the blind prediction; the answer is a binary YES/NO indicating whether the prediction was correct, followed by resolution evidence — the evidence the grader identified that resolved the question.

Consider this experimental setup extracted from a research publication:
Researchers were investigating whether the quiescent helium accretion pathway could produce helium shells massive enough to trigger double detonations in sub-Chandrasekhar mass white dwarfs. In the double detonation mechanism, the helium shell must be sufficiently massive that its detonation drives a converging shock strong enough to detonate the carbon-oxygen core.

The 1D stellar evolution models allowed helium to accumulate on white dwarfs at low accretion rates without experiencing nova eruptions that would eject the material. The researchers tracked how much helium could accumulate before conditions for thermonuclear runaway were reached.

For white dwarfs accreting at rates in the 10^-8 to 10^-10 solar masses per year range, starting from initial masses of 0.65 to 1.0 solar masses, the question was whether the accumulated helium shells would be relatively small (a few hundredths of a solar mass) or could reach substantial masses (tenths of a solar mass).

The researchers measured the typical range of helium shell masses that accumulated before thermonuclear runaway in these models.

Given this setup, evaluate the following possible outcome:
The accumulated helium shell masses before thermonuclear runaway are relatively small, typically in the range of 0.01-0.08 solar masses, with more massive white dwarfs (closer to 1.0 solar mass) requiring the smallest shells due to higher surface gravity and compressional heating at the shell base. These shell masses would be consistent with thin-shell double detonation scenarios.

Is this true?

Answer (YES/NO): NO